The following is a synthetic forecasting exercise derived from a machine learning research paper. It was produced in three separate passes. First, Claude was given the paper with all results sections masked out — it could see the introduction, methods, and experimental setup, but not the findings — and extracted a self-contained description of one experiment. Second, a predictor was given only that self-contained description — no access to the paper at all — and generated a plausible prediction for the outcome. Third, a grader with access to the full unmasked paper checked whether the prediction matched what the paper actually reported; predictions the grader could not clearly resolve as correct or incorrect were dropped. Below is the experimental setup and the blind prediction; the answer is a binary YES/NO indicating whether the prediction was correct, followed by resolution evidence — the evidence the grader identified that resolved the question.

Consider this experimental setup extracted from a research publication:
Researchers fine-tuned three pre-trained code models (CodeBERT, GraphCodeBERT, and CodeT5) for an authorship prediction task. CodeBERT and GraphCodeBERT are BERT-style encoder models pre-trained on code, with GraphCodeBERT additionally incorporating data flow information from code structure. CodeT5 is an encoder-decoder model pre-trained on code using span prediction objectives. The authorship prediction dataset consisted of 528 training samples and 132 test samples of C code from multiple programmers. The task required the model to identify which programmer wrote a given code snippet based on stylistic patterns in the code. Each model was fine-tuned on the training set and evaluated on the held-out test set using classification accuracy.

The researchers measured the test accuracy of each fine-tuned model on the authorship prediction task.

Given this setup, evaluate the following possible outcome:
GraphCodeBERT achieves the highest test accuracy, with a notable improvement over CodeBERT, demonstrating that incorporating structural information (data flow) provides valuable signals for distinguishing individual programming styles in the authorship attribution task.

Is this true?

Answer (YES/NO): NO